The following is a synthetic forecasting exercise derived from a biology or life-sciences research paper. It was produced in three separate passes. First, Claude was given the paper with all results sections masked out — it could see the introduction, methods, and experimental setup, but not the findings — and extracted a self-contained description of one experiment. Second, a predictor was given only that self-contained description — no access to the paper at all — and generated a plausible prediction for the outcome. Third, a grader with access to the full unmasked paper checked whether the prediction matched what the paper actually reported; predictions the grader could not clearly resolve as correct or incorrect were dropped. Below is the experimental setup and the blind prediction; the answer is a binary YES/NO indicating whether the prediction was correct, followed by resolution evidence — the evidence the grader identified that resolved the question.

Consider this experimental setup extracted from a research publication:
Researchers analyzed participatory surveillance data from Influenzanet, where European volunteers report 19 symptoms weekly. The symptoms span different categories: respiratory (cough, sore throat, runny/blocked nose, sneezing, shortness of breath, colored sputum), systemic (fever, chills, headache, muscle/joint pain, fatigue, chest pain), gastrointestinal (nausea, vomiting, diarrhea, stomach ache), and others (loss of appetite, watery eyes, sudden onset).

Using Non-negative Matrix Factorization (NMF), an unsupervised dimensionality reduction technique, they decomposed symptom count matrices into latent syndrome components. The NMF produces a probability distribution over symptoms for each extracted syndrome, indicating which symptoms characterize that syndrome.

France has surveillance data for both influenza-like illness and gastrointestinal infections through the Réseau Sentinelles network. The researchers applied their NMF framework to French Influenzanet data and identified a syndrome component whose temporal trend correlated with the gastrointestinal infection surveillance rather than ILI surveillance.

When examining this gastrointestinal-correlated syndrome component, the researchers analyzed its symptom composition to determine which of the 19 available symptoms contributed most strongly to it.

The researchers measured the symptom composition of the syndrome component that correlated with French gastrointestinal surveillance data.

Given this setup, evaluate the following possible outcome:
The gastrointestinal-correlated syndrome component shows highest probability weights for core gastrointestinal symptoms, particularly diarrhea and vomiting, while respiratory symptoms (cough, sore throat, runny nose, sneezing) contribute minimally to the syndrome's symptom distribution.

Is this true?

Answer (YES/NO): NO